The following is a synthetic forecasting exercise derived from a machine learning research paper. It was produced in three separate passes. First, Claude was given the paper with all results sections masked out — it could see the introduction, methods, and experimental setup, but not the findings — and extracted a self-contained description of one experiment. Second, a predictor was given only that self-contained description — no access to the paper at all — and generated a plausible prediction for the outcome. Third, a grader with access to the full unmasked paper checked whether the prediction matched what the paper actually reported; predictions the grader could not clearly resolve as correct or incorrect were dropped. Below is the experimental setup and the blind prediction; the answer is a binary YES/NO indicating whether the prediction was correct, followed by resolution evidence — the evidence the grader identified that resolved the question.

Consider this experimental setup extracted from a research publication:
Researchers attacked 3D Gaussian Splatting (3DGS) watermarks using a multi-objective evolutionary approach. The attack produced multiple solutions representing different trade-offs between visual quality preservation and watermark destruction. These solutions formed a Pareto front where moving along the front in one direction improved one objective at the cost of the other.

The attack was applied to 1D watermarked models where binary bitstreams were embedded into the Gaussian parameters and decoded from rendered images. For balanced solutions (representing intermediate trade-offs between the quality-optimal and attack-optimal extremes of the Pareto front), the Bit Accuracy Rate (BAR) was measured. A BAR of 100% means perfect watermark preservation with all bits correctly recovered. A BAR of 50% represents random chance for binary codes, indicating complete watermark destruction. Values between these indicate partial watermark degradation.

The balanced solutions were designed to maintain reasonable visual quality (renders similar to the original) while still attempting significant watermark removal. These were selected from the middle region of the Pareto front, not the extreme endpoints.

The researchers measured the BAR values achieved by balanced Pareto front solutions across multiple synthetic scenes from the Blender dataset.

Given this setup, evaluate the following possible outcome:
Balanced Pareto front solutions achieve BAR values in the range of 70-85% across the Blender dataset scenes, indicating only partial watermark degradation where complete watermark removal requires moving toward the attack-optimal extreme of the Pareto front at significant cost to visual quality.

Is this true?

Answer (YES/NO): NO